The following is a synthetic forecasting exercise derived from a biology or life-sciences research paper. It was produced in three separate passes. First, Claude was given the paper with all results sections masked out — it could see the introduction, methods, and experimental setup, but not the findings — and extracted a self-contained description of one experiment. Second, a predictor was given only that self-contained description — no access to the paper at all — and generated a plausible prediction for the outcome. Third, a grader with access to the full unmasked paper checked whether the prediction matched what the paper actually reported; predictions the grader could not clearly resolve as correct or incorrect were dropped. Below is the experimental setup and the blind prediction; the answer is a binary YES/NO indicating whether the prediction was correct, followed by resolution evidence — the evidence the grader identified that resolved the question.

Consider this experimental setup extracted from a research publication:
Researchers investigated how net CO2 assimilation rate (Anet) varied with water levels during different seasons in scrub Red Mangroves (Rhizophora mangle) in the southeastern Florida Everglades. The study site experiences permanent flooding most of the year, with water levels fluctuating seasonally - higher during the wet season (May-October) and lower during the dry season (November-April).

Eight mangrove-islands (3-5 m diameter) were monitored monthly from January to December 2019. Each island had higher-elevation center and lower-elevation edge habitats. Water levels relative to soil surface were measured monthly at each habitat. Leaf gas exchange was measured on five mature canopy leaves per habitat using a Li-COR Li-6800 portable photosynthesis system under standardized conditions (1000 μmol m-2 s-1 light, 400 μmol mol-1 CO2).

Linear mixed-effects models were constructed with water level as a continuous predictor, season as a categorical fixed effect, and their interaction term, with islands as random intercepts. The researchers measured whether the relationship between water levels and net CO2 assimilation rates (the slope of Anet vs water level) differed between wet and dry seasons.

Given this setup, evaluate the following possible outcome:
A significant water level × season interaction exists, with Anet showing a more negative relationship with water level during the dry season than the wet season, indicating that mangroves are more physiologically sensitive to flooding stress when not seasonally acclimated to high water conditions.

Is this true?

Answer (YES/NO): NO